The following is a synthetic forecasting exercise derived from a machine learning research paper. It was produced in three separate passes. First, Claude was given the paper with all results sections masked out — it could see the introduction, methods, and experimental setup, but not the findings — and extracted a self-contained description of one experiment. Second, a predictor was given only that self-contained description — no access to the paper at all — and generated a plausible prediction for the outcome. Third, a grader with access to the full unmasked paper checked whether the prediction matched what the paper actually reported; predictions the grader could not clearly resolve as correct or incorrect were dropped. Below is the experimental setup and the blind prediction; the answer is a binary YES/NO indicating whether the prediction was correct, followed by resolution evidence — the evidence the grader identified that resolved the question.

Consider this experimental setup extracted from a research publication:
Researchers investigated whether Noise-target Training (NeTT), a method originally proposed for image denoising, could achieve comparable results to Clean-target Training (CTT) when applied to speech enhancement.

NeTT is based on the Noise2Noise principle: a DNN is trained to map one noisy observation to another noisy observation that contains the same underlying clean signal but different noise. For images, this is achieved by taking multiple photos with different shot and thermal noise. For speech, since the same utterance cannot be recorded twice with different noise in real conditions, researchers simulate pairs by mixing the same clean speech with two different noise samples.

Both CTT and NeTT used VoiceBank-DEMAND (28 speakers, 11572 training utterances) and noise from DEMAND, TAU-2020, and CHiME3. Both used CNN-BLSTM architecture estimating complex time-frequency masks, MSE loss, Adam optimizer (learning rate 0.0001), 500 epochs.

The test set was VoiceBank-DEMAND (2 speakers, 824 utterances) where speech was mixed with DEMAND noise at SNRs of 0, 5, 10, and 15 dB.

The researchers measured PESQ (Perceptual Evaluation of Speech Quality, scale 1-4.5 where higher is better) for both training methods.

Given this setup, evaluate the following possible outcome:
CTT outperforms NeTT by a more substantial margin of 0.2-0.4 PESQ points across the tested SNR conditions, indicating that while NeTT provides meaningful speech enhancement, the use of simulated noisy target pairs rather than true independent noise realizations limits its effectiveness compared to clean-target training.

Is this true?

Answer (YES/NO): NO